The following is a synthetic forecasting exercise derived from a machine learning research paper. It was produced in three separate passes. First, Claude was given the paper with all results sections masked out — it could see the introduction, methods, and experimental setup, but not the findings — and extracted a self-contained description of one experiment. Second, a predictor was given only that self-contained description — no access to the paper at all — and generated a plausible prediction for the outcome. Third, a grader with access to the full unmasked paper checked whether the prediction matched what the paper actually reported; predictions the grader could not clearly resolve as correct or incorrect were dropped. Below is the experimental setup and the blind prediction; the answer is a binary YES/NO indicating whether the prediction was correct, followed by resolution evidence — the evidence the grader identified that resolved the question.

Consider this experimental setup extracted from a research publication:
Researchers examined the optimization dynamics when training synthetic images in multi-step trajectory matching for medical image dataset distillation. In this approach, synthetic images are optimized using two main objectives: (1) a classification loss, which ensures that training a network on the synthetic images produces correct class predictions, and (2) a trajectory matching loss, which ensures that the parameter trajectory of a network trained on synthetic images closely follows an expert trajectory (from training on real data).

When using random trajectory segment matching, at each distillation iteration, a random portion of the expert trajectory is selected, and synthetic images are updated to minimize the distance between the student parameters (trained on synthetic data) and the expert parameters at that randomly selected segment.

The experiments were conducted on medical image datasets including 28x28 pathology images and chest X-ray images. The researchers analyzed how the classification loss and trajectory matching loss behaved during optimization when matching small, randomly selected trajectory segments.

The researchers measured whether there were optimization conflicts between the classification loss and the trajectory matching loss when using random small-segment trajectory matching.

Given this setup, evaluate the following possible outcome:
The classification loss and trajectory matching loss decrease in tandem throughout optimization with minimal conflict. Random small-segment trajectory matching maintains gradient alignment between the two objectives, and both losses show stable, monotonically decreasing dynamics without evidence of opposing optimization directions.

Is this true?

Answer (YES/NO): NO